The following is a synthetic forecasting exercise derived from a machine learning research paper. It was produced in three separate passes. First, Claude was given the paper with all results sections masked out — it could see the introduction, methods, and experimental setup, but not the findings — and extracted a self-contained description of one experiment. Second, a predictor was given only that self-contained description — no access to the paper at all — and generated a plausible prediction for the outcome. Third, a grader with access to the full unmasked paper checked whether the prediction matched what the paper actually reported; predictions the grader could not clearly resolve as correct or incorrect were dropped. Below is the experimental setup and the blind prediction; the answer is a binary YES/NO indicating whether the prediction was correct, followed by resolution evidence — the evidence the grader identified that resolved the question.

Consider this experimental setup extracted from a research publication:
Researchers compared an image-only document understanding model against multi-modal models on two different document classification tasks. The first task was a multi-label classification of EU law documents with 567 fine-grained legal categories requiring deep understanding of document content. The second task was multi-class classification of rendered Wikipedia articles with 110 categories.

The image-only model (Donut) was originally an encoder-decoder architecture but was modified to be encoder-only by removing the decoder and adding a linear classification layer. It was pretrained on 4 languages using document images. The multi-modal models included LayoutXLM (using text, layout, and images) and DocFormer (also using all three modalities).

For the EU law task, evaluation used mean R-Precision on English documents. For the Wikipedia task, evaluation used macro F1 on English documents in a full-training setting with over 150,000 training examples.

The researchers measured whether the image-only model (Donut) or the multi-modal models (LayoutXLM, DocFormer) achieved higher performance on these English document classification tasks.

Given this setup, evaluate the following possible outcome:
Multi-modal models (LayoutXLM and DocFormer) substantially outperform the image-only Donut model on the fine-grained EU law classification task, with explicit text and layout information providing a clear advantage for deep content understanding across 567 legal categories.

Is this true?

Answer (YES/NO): YES